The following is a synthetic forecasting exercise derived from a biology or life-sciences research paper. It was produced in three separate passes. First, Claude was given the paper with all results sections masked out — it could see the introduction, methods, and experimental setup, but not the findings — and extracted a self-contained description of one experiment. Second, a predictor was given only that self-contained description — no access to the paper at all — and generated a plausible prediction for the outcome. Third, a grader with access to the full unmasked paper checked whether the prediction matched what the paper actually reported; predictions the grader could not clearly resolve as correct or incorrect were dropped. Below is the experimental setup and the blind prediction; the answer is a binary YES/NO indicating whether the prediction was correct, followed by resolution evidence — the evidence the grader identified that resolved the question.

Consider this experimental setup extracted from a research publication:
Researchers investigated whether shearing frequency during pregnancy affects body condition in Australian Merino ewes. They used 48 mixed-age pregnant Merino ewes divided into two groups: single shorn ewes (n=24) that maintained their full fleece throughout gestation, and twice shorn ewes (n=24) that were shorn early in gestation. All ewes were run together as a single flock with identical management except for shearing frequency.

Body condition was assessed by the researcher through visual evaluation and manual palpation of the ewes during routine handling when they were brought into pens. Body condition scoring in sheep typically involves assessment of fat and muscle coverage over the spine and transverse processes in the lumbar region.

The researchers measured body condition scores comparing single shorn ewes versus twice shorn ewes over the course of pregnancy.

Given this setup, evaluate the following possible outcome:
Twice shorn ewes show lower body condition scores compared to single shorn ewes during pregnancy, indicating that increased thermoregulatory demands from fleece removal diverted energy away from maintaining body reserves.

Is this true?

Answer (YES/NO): NO